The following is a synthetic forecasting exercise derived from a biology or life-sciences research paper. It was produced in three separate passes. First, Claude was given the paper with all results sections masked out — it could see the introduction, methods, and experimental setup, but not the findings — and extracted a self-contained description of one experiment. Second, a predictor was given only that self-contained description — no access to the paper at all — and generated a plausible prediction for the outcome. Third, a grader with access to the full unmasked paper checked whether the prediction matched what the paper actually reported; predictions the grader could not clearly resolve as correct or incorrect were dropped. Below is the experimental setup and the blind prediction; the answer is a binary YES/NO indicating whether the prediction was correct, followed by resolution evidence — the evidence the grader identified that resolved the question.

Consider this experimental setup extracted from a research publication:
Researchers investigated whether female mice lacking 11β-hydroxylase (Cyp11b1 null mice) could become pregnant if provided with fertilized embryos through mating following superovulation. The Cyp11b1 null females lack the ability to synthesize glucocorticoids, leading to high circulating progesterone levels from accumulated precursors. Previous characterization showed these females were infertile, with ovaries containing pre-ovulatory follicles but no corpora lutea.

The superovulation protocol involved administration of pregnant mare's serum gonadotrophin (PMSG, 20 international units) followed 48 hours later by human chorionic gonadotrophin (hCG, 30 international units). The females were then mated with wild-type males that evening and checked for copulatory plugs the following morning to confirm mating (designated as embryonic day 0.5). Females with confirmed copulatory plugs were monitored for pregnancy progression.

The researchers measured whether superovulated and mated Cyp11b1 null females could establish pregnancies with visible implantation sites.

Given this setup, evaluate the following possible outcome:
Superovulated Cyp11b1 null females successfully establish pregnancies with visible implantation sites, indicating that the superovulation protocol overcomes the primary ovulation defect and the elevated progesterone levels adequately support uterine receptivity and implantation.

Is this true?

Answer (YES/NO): NO